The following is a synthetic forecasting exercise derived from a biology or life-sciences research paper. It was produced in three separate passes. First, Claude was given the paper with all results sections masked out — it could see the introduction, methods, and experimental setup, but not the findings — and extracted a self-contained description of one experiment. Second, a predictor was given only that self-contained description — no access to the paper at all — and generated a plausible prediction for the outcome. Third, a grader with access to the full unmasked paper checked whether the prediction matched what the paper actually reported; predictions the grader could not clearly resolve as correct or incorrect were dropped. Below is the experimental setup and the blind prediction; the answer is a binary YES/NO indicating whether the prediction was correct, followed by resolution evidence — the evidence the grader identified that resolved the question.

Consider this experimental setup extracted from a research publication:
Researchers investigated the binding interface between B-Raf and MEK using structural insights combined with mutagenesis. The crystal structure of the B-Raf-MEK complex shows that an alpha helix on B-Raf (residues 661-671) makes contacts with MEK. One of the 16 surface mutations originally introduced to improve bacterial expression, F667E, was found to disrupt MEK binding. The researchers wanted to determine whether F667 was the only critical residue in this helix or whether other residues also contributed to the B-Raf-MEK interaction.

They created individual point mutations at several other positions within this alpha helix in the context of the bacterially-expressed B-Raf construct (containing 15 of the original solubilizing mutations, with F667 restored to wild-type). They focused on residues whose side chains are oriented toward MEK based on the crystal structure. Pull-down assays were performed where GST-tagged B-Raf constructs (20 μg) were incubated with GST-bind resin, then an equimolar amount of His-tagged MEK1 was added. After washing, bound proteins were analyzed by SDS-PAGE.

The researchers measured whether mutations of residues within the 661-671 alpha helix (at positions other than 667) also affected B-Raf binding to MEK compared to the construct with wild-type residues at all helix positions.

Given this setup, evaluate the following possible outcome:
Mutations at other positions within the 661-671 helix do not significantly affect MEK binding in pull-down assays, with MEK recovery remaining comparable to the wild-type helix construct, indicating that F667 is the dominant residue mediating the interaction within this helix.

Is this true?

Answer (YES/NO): NO